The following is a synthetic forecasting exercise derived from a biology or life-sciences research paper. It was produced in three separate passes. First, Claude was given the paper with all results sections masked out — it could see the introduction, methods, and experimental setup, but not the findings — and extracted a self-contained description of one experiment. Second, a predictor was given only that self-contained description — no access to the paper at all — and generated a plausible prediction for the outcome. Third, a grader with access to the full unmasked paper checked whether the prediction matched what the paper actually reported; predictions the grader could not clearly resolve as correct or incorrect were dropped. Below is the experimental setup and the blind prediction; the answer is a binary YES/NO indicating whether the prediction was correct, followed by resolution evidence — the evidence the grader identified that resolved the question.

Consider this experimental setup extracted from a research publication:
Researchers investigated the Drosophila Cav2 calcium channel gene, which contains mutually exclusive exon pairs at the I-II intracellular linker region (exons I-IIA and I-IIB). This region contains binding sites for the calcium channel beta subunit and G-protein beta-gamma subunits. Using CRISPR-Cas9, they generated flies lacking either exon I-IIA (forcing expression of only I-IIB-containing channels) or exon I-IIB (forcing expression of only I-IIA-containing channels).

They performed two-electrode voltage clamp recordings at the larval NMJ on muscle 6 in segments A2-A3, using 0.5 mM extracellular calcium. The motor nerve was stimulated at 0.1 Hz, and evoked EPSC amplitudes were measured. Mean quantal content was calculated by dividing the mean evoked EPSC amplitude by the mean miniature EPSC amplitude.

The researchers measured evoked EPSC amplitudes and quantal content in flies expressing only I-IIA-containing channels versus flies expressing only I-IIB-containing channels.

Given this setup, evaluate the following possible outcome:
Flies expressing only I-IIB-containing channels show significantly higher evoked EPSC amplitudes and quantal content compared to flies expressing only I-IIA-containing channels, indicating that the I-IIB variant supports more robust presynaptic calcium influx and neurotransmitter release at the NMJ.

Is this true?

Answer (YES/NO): YES